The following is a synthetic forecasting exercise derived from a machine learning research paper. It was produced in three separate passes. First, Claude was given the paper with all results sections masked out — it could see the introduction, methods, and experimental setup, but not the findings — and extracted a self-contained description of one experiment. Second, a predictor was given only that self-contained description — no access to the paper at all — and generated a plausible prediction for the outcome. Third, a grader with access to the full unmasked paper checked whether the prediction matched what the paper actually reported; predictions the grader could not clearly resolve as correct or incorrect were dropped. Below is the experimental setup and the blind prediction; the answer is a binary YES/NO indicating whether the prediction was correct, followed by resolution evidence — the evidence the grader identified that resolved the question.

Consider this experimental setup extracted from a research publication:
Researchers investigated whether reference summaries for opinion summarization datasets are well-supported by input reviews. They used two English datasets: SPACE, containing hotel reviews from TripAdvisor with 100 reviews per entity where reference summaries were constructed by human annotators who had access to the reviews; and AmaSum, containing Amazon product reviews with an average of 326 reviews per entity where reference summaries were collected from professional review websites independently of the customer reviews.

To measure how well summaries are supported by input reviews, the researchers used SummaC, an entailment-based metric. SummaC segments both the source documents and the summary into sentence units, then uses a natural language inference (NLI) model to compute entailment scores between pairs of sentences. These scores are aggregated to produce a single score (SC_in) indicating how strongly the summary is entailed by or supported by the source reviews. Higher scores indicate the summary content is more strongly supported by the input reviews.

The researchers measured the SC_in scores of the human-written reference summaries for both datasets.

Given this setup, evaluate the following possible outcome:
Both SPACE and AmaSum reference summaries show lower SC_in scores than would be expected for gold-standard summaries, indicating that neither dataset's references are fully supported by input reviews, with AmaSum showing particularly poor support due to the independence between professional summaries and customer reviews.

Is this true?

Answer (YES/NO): NO